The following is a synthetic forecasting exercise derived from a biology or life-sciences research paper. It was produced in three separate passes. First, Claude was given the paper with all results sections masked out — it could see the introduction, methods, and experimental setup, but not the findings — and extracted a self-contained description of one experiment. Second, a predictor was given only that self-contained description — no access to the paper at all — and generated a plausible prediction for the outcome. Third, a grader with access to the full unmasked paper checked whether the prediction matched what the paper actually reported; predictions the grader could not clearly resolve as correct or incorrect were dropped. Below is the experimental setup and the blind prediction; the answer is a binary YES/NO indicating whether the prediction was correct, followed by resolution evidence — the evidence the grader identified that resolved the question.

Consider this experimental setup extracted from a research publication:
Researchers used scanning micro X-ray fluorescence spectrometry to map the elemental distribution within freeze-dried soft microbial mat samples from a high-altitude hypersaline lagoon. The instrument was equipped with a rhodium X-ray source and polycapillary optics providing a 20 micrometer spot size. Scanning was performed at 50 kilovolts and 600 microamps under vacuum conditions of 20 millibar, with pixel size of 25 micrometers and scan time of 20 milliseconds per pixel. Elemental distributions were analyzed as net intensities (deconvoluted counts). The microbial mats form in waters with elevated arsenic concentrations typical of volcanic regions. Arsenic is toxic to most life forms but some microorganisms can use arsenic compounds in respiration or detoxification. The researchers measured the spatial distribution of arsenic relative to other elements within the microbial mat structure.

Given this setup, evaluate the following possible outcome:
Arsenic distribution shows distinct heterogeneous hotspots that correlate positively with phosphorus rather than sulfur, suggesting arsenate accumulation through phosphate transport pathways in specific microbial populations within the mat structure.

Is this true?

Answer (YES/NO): NO